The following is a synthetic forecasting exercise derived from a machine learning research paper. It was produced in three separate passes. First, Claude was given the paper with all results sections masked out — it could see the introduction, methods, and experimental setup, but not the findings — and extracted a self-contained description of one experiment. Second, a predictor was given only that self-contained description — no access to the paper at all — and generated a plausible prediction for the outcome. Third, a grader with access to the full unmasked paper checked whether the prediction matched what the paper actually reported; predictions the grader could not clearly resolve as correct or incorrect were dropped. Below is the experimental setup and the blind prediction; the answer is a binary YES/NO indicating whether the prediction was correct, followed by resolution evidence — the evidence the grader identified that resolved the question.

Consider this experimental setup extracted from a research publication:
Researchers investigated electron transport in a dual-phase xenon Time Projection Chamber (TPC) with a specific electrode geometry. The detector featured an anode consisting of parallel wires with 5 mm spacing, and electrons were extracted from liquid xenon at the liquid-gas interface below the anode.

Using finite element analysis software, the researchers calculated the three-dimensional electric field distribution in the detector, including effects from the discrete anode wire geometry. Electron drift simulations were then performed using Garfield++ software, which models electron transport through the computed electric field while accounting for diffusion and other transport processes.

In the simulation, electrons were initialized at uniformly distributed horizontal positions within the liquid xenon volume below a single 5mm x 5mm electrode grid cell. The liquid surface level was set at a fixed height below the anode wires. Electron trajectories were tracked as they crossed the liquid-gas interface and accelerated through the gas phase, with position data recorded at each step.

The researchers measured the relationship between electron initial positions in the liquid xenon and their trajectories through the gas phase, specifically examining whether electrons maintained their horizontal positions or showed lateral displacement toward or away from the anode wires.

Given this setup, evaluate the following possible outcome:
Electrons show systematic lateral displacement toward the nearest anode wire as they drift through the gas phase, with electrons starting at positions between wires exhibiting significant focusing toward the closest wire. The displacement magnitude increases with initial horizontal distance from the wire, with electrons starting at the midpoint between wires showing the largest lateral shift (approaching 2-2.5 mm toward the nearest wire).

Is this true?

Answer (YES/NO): NO